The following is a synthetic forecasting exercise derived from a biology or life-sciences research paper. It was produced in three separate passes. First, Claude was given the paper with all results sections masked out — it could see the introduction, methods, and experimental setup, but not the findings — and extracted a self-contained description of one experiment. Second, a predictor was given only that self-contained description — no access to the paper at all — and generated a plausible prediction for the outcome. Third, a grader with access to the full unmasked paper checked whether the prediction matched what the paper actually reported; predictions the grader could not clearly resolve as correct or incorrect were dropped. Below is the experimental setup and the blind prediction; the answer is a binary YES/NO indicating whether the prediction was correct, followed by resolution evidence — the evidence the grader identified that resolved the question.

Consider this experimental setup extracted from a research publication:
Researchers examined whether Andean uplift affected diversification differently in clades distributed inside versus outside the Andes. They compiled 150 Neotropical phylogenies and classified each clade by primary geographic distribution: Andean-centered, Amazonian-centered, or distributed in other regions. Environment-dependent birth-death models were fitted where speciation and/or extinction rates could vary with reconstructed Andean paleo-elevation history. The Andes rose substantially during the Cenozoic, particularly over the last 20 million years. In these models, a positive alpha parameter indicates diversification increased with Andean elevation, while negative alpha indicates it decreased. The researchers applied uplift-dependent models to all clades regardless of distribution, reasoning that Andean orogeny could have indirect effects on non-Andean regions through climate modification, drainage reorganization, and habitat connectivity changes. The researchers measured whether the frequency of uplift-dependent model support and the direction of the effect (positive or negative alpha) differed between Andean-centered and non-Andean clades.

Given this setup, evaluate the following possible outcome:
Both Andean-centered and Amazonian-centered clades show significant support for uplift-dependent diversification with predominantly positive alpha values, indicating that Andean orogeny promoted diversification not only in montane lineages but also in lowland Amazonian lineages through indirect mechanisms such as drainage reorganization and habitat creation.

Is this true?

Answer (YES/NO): NO